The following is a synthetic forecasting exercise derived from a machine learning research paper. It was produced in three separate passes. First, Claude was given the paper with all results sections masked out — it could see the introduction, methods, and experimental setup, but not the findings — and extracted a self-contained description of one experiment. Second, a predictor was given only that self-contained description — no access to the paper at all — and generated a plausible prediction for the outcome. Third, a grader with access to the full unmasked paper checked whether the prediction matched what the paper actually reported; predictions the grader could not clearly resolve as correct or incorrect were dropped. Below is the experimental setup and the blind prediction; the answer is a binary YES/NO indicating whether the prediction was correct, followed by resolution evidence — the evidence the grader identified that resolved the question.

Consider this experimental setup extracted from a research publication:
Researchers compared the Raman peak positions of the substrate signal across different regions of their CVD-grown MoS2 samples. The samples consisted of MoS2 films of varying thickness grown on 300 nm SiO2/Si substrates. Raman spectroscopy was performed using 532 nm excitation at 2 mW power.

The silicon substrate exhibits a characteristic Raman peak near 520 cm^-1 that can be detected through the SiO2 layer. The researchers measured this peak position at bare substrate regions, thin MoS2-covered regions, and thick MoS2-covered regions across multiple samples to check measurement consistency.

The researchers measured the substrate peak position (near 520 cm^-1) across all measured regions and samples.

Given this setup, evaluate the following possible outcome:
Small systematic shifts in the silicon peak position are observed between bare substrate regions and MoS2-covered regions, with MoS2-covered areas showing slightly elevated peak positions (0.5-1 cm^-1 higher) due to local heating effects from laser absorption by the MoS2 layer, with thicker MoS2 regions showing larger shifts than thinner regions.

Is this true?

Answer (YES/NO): NO